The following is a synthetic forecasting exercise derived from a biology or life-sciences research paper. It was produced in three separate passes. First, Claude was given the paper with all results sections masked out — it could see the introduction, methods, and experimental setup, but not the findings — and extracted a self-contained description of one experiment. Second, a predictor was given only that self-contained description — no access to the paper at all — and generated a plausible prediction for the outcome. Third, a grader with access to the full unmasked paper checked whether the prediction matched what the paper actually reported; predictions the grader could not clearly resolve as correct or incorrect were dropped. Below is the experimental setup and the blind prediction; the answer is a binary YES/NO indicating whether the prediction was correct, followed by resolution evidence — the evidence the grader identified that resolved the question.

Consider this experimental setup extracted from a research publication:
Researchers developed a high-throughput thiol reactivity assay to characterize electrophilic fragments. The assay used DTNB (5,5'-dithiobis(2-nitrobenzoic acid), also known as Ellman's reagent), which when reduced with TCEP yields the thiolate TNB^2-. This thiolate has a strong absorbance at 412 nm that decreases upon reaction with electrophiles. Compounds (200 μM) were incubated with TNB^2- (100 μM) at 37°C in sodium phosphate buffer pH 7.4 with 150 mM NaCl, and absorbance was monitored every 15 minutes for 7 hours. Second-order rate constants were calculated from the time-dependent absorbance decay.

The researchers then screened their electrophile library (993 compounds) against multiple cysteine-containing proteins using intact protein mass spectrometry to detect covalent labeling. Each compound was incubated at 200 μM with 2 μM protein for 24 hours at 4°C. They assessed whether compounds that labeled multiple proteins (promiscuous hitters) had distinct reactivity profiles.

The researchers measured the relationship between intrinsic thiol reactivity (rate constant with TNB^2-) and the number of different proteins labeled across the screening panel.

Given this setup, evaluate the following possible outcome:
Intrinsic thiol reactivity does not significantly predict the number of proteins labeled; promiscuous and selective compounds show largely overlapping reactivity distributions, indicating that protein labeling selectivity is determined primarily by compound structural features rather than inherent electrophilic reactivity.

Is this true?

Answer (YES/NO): YES